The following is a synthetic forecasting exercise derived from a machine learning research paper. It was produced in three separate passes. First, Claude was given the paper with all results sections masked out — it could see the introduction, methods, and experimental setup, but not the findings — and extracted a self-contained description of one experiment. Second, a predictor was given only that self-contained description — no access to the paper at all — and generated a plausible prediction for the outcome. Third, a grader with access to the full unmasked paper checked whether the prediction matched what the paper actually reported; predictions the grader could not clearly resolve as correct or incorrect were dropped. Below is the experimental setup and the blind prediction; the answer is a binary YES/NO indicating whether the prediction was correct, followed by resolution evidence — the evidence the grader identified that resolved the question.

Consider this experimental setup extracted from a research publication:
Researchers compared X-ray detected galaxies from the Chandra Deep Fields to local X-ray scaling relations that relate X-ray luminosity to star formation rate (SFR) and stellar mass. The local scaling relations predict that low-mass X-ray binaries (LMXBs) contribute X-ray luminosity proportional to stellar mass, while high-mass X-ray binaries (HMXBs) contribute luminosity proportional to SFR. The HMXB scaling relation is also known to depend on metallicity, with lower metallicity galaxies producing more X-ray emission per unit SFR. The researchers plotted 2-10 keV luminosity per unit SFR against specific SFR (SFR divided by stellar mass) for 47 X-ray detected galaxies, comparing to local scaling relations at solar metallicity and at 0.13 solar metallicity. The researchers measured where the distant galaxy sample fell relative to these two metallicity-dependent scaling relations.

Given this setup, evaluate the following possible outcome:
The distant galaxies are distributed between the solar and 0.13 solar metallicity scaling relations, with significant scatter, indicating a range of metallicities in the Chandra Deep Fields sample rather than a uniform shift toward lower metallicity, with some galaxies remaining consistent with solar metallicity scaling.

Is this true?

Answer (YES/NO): YES